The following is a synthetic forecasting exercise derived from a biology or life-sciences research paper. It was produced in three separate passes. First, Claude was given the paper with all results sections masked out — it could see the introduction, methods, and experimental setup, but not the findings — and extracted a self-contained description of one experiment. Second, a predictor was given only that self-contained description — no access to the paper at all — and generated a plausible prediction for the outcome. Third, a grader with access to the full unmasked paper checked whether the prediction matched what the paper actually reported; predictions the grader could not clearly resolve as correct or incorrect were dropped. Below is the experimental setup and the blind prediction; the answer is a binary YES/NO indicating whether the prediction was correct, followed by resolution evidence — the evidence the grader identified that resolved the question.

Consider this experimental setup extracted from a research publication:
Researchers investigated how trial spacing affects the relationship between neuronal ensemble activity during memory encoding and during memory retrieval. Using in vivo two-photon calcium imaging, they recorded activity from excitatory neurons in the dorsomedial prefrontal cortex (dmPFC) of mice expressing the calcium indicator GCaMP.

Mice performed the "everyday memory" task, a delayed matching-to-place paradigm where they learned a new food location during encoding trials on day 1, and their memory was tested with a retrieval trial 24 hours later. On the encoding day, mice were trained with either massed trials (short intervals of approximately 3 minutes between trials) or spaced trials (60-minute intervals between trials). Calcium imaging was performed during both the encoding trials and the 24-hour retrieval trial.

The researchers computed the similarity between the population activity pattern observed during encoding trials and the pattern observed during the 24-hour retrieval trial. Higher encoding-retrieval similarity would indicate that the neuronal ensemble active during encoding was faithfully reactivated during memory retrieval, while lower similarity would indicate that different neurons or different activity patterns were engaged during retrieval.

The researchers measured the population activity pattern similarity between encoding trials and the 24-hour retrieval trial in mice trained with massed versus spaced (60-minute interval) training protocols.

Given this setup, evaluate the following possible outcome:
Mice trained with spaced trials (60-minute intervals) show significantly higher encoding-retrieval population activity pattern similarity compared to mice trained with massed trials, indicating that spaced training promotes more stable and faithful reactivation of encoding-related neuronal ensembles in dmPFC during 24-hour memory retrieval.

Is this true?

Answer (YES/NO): YES